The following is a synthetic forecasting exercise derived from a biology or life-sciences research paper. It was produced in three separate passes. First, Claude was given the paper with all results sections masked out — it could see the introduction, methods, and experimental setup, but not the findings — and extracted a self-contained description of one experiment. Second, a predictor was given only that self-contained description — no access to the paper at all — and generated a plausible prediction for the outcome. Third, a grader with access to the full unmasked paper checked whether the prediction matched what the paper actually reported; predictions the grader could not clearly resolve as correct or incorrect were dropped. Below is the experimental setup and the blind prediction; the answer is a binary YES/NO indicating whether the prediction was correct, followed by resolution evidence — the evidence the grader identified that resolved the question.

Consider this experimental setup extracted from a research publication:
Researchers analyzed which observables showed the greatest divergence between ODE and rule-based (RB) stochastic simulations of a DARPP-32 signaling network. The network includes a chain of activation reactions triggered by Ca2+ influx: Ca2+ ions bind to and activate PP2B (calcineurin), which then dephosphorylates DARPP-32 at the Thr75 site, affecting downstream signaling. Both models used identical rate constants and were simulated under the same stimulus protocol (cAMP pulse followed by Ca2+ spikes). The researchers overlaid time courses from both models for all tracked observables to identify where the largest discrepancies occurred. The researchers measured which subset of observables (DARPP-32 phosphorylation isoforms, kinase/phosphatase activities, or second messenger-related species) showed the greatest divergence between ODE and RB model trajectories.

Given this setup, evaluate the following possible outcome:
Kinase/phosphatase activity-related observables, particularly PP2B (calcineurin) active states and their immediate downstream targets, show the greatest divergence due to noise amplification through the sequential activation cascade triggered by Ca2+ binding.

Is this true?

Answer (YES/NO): NO